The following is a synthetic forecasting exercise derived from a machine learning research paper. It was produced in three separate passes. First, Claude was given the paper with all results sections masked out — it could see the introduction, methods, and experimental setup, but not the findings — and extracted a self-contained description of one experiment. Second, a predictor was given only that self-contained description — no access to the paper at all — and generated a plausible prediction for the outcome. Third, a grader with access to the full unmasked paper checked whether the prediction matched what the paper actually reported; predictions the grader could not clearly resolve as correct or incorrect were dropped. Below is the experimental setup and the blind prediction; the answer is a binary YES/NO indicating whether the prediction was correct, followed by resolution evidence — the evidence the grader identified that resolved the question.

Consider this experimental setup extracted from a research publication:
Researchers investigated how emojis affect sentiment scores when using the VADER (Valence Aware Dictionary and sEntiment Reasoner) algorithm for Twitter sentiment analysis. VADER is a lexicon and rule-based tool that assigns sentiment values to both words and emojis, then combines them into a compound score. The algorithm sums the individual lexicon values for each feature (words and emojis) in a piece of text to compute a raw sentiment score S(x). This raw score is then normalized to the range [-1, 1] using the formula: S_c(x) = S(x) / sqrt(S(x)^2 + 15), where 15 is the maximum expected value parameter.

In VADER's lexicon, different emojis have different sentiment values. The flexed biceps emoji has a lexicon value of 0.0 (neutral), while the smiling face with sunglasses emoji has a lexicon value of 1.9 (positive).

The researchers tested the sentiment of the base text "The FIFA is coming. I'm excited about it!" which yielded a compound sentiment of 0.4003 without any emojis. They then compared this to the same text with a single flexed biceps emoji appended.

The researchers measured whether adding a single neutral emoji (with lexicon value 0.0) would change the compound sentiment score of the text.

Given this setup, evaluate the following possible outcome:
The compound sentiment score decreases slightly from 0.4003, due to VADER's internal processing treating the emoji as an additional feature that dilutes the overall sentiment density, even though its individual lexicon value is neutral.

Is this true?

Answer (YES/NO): NO